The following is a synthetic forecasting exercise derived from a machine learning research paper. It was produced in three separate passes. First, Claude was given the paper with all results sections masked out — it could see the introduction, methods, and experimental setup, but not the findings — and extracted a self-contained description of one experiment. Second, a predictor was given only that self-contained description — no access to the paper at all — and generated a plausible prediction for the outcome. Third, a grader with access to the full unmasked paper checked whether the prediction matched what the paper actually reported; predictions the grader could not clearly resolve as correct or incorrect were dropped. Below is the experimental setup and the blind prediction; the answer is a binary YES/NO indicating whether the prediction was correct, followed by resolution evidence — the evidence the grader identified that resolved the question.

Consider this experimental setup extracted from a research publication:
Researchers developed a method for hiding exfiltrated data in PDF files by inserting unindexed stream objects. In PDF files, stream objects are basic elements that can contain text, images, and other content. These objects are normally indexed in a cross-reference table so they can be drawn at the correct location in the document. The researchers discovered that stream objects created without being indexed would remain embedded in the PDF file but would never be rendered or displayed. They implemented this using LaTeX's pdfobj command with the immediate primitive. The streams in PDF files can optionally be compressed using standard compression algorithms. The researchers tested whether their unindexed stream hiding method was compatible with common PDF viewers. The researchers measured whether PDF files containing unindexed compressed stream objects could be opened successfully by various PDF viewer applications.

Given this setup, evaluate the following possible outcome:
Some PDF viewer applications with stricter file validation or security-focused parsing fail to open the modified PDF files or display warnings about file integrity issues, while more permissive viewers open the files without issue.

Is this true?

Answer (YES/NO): NO